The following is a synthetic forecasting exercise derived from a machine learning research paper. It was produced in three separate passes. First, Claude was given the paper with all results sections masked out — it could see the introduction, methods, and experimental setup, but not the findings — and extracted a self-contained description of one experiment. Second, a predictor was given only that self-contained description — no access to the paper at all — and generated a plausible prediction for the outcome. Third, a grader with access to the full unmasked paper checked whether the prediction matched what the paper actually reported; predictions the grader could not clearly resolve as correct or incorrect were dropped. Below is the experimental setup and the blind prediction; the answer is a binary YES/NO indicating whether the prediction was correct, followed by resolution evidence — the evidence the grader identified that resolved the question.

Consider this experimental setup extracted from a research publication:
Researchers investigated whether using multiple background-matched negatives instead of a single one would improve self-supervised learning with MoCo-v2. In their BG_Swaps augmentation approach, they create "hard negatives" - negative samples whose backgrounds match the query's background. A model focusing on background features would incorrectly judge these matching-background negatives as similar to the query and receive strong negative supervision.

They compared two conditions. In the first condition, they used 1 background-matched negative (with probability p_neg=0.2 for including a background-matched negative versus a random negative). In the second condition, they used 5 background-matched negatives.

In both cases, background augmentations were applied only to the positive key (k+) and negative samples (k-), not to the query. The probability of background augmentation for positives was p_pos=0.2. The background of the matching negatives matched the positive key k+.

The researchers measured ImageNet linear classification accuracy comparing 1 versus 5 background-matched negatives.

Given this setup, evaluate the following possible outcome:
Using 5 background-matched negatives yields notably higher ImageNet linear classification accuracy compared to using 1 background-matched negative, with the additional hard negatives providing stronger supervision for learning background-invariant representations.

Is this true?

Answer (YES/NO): NO